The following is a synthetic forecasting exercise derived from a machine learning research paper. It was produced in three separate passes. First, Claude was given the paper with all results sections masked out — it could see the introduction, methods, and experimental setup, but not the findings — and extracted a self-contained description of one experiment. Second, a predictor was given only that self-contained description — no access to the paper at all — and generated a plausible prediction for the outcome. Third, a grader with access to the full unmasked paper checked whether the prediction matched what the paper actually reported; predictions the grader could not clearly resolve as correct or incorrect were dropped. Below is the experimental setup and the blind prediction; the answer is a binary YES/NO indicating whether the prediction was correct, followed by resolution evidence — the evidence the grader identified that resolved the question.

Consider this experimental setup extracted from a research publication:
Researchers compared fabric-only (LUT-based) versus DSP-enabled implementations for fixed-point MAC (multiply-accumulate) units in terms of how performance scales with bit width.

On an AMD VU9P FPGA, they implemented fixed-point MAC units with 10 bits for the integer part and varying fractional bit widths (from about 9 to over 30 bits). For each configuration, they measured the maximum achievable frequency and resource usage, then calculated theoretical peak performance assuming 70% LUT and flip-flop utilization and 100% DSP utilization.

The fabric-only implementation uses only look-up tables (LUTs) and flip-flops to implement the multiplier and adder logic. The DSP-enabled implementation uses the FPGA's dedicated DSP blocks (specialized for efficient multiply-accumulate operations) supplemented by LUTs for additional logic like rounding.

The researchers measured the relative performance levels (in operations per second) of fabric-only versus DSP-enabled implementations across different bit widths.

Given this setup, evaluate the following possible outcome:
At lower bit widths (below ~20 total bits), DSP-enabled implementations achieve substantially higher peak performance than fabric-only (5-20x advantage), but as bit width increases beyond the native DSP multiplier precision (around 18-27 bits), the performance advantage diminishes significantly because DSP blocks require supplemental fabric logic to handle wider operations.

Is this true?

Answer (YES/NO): NO